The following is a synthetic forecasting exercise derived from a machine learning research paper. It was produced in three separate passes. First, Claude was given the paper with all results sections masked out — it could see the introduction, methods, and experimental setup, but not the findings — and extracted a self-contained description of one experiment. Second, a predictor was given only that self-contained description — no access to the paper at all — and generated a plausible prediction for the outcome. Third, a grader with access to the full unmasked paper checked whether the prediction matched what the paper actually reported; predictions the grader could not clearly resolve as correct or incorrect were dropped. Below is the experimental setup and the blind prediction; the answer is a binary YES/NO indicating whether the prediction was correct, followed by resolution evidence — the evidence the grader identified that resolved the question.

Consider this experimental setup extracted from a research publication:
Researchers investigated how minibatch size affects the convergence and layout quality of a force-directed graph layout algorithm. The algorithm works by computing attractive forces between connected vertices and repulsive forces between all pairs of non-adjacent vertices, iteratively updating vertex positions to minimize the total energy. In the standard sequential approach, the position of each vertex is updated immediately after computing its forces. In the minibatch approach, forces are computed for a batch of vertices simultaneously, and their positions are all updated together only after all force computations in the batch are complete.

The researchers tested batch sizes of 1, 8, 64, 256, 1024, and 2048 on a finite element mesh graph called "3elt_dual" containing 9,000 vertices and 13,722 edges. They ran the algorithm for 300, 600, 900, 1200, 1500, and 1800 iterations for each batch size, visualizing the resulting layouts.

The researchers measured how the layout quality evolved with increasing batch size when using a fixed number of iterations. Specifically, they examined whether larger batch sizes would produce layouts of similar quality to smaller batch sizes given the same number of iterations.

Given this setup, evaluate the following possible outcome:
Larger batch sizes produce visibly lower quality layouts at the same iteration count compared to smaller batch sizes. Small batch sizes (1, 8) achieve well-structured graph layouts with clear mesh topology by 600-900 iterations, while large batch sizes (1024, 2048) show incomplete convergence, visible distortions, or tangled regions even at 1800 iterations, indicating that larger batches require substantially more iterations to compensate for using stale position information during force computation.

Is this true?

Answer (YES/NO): NO